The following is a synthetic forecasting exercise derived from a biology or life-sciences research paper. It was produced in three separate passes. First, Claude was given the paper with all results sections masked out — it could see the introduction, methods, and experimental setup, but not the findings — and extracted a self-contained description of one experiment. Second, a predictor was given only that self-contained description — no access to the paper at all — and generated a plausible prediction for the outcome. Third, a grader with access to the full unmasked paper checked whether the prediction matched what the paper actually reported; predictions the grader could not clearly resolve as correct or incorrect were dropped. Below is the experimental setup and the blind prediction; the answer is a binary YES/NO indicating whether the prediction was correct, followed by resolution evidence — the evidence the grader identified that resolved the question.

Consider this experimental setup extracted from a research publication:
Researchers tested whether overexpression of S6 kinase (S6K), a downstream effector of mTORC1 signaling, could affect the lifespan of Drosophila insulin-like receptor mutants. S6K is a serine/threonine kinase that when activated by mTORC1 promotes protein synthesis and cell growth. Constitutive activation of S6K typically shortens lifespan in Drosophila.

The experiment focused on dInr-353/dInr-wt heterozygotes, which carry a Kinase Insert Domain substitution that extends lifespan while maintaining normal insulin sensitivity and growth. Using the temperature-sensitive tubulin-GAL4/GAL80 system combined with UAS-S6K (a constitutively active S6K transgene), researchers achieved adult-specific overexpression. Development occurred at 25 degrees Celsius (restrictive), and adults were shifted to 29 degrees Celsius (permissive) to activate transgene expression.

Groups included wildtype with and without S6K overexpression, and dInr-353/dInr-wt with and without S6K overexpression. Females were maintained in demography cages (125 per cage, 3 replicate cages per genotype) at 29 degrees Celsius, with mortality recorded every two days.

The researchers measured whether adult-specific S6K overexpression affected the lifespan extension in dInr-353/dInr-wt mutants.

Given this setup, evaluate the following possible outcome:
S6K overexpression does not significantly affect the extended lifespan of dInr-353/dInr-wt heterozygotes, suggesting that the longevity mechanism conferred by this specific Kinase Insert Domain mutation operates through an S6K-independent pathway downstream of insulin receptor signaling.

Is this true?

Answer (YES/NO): YES